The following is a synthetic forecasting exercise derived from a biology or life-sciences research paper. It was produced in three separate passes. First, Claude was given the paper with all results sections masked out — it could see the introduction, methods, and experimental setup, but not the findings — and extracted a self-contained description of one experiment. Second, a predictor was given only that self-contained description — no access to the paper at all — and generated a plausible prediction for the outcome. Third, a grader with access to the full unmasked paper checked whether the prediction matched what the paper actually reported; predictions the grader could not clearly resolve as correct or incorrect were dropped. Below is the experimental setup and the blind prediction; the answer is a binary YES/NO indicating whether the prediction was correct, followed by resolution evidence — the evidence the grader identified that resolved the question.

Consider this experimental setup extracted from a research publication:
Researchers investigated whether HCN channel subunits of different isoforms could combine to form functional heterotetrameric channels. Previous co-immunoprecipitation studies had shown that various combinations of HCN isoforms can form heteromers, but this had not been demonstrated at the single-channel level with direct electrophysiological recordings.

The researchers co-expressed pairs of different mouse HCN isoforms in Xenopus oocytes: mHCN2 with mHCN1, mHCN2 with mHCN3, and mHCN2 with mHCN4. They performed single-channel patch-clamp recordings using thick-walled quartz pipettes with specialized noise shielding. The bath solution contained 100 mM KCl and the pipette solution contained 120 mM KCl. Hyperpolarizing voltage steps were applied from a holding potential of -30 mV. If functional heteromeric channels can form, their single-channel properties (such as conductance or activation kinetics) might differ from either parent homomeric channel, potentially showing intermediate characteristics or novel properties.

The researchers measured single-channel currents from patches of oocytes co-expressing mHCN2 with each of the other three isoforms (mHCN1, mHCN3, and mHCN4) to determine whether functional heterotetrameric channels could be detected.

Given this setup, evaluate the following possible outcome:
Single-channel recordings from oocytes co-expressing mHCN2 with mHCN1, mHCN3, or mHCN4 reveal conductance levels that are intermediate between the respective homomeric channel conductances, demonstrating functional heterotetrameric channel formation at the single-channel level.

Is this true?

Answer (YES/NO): YES